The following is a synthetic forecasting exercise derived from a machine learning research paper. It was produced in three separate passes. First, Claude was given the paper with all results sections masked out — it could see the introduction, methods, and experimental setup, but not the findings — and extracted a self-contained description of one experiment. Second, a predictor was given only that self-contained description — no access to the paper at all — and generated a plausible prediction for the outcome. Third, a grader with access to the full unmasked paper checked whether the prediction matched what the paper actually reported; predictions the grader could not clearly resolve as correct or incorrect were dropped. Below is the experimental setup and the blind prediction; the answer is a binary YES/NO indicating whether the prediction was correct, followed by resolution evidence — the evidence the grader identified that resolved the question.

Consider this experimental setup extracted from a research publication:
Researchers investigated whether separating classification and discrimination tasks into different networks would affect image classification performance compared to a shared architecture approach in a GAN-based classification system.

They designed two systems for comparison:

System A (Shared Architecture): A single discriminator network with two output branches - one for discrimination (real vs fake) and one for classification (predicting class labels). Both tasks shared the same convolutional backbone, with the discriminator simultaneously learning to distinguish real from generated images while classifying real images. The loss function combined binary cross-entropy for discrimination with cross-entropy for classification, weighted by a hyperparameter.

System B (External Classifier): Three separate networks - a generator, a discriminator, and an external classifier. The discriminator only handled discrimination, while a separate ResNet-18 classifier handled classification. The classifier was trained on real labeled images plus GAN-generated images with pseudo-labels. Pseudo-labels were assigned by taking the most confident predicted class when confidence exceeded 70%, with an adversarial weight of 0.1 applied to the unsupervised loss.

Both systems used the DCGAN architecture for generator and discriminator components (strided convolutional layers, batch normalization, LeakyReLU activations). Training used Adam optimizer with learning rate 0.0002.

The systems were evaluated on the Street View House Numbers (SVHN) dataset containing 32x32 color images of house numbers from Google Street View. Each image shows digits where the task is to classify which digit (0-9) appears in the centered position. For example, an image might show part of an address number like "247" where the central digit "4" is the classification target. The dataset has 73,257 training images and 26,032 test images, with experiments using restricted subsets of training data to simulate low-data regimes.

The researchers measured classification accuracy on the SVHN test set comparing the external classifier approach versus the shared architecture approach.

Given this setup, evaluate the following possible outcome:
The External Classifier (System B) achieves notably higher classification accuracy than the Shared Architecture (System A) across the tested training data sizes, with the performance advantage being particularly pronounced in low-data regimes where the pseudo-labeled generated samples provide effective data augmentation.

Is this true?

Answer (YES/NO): NO